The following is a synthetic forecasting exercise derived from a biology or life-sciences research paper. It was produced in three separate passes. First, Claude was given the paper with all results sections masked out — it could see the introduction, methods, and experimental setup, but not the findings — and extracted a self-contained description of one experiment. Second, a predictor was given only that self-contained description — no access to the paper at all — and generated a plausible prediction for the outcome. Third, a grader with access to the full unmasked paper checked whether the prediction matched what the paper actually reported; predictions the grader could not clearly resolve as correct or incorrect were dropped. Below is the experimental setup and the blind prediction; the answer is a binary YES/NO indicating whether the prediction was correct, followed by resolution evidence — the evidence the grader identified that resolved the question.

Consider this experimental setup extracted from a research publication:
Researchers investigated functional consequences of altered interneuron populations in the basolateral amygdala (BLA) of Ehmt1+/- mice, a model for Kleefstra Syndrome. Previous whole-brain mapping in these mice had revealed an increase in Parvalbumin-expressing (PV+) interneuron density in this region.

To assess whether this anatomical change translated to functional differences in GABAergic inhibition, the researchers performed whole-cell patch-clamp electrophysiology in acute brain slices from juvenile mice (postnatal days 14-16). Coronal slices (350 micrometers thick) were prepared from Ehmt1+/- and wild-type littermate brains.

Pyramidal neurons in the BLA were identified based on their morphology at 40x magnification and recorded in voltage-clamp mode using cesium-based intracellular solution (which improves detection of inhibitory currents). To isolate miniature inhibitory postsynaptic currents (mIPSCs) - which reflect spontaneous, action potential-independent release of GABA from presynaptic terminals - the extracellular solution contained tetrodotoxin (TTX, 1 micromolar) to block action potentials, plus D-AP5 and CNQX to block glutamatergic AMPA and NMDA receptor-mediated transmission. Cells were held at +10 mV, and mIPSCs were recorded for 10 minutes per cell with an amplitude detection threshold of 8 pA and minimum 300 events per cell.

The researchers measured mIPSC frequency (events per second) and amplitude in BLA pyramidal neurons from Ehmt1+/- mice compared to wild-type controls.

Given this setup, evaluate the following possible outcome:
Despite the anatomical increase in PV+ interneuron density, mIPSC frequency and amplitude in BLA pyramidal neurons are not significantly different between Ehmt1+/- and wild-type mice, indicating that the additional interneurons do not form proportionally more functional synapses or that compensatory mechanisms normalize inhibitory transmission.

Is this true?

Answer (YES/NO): NO